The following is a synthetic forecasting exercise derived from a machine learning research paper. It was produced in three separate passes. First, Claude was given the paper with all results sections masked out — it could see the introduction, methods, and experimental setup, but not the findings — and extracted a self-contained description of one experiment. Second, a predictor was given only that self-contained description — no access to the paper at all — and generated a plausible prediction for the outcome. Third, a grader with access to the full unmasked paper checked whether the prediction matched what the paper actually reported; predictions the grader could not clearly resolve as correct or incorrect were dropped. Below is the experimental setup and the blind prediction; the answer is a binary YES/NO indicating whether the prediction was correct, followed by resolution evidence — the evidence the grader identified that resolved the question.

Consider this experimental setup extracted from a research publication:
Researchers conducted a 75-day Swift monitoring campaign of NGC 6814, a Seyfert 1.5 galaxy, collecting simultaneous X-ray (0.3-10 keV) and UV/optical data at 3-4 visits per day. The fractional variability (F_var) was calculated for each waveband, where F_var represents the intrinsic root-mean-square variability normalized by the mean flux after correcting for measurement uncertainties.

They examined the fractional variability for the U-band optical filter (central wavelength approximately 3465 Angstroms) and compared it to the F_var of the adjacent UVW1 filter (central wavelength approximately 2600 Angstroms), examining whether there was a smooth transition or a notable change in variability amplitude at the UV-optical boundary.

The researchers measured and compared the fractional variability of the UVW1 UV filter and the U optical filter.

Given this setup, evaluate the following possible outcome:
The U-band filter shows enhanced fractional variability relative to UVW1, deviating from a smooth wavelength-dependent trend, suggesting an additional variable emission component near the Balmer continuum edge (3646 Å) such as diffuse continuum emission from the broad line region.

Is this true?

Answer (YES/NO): NO